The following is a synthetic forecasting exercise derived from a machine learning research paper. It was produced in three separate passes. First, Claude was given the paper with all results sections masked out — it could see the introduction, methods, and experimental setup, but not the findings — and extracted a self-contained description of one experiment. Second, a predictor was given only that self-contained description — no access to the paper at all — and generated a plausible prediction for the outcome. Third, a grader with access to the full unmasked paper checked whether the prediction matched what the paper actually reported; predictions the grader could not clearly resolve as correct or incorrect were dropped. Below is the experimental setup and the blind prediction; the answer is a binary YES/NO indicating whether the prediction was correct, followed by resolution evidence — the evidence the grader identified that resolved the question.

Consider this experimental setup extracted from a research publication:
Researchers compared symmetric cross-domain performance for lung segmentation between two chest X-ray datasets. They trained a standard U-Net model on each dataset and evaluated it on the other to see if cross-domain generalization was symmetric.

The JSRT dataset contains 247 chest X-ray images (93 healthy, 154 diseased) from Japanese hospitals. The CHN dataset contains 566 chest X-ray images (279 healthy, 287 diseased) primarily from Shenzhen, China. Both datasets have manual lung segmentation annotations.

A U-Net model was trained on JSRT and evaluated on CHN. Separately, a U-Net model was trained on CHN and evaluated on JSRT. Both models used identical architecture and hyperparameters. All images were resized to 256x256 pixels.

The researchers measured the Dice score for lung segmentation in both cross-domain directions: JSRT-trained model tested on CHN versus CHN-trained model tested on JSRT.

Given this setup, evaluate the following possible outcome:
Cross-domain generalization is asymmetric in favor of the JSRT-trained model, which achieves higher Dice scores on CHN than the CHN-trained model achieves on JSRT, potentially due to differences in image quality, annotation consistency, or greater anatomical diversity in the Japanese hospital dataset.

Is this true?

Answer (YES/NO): YES